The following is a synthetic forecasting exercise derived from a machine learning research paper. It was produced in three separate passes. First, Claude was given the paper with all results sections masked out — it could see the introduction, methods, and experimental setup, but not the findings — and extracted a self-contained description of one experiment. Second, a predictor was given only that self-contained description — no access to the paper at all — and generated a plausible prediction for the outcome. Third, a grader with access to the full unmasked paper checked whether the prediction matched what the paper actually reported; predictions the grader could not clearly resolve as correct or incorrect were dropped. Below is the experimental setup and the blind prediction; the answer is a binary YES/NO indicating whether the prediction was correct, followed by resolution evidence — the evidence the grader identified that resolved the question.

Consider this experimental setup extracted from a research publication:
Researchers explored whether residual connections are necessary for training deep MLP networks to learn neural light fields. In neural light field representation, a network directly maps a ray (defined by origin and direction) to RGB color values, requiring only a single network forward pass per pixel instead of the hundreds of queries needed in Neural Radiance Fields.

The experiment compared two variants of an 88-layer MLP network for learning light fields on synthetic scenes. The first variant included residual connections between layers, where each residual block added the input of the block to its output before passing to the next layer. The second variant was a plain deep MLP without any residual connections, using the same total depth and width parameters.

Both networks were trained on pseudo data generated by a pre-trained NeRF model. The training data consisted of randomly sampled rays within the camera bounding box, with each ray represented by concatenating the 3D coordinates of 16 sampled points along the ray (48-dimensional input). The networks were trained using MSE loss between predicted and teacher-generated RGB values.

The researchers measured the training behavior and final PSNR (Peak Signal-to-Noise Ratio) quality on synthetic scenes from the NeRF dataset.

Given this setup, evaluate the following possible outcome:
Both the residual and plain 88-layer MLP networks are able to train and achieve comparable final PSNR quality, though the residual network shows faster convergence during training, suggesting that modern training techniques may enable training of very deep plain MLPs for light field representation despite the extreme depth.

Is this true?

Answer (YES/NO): NO